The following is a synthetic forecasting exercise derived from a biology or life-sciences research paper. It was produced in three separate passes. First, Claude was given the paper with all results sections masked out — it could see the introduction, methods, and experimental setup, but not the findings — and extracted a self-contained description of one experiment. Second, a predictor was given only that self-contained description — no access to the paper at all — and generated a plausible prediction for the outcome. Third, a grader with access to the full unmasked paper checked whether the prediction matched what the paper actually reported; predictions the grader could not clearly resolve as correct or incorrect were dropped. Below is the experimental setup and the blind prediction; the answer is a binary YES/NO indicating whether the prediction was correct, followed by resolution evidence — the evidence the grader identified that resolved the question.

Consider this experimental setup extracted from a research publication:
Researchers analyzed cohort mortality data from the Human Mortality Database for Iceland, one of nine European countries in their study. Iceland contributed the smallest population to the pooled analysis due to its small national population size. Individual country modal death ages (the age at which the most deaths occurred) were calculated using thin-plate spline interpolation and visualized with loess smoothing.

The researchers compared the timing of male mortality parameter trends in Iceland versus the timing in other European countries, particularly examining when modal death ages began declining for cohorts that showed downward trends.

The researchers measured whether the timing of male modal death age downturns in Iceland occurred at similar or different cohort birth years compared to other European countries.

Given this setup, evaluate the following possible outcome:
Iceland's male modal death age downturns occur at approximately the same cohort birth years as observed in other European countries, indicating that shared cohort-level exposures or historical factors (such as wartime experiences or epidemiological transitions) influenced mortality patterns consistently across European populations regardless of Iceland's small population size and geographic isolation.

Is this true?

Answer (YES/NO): NO